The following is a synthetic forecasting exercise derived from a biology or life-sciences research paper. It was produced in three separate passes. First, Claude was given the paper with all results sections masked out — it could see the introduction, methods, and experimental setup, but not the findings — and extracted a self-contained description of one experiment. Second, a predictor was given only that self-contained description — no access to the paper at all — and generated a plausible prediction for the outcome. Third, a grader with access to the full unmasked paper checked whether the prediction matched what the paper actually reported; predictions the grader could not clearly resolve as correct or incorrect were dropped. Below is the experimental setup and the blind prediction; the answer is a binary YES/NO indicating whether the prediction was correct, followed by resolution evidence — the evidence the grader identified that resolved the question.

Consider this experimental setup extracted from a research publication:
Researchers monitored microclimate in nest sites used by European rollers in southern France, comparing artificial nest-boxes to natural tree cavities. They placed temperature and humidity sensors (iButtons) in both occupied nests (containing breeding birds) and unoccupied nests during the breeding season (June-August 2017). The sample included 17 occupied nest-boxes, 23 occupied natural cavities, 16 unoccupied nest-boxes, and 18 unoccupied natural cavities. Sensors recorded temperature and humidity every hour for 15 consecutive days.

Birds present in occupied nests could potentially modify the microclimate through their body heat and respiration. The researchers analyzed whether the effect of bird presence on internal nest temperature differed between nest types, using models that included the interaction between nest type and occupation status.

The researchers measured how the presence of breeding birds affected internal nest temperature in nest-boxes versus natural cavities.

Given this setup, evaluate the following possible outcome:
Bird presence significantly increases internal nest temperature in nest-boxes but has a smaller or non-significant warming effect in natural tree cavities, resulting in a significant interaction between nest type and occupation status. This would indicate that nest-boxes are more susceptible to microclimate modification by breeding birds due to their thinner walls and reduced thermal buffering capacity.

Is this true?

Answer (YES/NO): NO